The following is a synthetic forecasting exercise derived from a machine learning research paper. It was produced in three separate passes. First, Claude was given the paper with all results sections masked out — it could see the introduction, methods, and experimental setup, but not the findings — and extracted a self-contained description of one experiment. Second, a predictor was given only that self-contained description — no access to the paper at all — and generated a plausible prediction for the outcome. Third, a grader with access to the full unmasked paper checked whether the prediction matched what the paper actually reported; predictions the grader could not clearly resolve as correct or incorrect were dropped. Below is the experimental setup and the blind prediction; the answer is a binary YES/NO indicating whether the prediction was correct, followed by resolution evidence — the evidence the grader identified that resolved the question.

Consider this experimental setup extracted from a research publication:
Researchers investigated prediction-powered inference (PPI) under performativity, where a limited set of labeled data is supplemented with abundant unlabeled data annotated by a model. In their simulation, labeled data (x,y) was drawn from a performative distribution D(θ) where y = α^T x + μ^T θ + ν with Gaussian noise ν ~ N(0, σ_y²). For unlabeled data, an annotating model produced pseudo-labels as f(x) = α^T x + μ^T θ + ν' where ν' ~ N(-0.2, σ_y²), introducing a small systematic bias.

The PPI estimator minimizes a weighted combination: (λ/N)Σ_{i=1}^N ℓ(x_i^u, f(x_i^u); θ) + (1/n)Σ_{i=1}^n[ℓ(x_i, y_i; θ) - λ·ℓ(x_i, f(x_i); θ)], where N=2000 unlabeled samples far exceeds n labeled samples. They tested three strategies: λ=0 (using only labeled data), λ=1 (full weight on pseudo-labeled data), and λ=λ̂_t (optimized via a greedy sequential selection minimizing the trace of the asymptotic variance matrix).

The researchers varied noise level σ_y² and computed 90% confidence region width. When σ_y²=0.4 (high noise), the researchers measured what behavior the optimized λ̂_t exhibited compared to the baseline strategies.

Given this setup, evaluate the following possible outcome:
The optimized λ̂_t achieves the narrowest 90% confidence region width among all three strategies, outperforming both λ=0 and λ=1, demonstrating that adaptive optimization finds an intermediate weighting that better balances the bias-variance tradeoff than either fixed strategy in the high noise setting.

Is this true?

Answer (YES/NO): NO